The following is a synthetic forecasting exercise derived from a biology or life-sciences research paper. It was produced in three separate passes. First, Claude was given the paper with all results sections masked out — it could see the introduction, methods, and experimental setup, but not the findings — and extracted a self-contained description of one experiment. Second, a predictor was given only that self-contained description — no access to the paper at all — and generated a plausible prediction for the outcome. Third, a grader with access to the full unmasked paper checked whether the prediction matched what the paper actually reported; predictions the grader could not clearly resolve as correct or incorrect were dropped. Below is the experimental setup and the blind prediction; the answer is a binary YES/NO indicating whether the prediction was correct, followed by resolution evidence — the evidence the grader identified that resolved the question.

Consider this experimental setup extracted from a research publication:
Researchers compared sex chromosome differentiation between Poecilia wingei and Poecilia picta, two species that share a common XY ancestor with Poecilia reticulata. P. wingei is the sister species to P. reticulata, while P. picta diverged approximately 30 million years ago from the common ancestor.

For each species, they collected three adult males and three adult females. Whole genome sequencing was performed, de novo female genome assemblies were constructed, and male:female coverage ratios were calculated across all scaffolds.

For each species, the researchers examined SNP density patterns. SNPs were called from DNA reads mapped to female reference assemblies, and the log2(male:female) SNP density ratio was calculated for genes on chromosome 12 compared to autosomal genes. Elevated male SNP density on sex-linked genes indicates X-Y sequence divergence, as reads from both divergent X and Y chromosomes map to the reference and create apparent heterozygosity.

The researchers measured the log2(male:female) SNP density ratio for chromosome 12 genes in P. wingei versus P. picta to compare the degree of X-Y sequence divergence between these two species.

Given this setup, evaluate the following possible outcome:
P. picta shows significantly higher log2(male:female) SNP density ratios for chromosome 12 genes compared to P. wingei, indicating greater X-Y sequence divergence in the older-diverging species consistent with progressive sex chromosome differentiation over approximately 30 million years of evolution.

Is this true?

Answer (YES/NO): NO